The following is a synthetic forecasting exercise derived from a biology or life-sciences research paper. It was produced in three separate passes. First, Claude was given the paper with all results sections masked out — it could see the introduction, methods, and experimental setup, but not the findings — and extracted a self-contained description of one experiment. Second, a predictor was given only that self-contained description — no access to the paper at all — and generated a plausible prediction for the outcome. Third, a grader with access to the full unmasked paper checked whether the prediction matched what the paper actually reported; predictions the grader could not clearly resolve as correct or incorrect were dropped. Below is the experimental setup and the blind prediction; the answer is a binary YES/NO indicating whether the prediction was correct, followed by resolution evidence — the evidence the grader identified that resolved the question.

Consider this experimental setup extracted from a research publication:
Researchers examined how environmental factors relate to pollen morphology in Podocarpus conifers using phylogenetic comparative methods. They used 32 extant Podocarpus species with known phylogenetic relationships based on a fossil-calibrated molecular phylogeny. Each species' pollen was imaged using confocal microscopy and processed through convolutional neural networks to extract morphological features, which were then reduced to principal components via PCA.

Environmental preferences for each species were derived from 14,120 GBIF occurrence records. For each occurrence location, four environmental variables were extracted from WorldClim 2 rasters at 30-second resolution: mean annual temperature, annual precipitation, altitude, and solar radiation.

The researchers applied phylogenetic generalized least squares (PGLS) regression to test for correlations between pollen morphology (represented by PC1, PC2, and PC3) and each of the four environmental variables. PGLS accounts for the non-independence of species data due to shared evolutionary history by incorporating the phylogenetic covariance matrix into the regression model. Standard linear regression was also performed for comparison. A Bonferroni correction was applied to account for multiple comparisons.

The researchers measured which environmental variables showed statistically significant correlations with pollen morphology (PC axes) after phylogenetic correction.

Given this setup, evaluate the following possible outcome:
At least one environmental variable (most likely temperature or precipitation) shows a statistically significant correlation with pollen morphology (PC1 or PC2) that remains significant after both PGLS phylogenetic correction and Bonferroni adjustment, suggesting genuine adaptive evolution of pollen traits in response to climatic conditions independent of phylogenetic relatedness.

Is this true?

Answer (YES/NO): YES